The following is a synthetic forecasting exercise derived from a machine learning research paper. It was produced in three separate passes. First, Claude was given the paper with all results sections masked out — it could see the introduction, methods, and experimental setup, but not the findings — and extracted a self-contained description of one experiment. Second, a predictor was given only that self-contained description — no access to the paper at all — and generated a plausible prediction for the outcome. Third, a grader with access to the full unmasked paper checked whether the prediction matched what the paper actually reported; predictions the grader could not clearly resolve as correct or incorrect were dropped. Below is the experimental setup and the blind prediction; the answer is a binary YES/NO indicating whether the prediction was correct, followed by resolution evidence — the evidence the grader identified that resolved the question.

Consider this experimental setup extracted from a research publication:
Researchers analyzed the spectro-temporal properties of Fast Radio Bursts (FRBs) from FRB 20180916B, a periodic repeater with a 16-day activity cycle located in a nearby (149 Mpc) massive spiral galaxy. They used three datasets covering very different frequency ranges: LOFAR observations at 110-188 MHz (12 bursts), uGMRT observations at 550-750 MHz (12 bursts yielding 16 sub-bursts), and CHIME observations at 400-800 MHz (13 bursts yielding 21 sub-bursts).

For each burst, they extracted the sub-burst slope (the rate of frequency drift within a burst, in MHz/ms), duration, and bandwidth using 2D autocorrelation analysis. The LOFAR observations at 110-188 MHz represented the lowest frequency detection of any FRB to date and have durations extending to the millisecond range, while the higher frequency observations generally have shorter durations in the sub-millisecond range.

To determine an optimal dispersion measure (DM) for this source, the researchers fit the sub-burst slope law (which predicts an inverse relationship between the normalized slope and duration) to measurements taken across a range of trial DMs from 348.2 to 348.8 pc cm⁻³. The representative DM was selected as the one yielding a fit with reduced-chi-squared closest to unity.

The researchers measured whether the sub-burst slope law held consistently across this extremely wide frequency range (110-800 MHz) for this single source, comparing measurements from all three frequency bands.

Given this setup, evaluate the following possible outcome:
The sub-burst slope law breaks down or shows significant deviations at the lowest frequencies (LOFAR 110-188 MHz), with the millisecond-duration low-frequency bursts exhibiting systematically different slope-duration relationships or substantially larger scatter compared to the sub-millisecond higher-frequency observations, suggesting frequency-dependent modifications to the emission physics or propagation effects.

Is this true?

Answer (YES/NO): NO